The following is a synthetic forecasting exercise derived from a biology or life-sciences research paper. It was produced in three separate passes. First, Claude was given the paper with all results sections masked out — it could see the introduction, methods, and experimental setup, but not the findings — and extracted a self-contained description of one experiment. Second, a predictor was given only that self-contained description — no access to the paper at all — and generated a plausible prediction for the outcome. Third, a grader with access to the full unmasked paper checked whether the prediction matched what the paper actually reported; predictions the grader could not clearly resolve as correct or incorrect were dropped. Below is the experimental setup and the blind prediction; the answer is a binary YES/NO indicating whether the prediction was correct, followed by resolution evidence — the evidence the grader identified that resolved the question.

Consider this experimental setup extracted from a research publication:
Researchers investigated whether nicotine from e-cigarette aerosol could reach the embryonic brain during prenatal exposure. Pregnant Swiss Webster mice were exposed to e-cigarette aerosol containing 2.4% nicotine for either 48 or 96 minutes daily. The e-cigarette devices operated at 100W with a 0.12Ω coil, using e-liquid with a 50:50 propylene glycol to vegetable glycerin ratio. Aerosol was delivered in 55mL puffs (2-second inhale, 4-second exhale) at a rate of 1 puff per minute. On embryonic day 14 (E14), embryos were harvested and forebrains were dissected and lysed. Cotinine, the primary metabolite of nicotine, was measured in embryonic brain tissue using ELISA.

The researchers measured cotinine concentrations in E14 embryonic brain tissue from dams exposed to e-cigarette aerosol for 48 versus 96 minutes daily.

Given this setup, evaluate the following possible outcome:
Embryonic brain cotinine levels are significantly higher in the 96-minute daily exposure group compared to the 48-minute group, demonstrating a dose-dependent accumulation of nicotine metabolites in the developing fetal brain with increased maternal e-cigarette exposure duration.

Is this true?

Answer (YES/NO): YES